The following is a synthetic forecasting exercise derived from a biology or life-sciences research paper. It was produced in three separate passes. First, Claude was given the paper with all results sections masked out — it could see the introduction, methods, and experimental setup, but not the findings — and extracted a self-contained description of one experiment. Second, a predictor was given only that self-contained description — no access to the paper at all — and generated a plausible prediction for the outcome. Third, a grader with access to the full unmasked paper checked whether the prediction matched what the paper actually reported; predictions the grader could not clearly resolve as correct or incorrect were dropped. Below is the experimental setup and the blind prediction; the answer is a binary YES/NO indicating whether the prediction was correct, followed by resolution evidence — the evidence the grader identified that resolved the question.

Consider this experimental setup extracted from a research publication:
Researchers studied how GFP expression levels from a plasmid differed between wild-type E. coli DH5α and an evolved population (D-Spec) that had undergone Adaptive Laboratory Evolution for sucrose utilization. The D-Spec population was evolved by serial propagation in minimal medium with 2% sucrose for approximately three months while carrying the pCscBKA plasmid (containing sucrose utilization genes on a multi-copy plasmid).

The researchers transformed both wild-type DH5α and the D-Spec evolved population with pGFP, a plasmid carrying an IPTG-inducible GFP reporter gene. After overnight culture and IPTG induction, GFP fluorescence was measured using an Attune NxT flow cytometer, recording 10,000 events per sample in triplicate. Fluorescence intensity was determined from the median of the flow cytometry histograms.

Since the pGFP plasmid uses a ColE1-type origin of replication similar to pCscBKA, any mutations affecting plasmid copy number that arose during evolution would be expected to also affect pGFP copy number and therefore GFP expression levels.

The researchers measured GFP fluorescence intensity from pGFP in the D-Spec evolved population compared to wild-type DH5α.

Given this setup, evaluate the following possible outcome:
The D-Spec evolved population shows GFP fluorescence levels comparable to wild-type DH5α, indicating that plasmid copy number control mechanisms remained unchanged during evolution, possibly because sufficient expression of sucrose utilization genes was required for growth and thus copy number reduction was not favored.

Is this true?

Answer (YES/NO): NO